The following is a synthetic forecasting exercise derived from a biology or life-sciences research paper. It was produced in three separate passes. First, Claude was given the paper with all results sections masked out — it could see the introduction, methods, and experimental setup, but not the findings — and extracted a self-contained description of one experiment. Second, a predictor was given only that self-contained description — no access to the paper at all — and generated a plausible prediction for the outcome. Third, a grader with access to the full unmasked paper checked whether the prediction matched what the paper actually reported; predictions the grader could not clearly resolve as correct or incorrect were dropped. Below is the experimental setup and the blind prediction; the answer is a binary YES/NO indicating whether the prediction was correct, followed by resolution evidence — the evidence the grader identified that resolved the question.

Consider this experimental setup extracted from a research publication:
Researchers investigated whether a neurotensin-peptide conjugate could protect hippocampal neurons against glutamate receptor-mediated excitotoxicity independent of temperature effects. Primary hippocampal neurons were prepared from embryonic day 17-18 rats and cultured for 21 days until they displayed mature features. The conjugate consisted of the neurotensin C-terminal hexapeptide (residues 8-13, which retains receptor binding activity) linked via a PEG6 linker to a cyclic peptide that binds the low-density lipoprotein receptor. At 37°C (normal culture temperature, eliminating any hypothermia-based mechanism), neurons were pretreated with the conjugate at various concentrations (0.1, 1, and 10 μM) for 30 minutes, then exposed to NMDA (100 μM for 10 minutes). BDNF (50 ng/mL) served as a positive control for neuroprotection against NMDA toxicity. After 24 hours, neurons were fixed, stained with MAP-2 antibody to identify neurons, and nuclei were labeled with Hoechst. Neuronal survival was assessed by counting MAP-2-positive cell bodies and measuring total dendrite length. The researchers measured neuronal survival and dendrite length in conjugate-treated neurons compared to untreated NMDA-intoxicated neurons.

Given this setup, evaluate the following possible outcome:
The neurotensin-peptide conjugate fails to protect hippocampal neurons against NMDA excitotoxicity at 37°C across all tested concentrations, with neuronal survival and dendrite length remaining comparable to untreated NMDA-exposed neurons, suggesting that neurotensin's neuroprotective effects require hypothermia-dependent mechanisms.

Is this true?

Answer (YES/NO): NO